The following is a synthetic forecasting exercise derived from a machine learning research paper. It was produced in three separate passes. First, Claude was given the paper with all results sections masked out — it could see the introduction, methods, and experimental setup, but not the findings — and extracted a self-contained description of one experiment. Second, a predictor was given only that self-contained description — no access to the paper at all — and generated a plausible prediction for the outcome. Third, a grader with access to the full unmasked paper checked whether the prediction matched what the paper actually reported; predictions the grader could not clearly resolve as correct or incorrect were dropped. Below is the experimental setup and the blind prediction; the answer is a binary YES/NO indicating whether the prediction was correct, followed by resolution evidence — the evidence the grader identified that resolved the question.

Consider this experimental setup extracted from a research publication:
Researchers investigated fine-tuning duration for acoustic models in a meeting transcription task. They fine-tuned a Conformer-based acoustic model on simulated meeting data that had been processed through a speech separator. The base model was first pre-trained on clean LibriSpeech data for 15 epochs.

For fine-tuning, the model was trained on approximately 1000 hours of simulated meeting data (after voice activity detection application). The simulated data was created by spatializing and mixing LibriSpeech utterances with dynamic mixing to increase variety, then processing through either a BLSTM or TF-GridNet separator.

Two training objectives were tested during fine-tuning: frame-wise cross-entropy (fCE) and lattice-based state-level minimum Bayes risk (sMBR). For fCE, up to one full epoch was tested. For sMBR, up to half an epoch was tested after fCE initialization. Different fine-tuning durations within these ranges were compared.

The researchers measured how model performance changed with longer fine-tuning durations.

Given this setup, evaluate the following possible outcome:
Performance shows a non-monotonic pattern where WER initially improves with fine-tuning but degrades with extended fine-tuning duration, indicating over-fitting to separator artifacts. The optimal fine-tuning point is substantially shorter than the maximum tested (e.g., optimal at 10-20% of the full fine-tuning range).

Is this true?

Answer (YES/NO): NO